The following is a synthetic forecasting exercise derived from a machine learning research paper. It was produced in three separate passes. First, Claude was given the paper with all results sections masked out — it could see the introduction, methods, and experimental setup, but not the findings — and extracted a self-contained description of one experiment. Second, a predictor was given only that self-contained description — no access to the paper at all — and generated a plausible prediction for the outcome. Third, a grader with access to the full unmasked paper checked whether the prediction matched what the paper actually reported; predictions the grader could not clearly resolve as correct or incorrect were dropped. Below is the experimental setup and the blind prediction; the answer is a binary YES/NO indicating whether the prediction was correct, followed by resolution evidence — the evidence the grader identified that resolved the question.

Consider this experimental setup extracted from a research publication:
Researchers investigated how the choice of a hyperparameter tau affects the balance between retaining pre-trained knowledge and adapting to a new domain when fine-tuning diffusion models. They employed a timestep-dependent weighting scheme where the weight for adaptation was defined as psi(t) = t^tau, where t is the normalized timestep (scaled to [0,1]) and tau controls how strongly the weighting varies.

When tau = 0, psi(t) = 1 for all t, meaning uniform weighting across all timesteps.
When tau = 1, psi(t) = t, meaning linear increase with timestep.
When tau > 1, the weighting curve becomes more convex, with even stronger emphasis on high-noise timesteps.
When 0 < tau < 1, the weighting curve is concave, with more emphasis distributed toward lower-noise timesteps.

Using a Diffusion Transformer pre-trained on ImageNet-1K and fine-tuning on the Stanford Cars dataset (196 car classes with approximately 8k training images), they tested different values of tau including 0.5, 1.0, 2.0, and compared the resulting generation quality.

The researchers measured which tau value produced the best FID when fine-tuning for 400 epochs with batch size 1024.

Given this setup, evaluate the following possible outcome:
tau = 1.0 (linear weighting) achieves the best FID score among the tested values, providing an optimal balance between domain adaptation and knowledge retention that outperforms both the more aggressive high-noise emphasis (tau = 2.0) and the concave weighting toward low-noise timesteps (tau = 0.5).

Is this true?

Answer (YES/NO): NO